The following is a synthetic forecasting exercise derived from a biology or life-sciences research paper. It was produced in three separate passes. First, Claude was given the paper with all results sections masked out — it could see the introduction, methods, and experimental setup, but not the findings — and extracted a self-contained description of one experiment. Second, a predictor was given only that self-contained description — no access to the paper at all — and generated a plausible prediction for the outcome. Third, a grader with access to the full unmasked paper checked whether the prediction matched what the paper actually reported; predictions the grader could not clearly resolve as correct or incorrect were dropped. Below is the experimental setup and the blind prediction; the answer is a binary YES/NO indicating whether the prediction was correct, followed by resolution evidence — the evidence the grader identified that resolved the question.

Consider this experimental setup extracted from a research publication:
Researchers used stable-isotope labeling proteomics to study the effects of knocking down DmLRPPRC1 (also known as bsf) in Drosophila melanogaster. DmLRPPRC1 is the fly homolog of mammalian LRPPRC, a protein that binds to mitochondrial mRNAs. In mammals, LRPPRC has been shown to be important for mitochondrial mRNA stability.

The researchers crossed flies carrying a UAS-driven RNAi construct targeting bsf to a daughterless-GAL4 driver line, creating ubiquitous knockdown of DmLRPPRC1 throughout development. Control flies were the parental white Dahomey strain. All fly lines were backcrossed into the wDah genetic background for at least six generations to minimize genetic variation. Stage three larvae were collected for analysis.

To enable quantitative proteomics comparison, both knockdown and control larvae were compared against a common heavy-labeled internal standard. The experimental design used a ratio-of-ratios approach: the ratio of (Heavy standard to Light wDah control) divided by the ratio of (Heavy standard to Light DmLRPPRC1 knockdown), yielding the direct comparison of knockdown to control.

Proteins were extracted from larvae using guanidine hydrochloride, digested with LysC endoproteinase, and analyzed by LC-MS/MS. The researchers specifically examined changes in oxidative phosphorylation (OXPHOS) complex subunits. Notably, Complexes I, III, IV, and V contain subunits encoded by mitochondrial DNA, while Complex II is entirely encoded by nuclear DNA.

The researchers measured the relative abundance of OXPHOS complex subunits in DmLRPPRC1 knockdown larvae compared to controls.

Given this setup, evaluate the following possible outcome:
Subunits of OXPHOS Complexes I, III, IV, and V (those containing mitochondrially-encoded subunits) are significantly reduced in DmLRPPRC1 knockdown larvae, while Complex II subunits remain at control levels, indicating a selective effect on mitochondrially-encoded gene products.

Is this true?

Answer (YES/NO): NO